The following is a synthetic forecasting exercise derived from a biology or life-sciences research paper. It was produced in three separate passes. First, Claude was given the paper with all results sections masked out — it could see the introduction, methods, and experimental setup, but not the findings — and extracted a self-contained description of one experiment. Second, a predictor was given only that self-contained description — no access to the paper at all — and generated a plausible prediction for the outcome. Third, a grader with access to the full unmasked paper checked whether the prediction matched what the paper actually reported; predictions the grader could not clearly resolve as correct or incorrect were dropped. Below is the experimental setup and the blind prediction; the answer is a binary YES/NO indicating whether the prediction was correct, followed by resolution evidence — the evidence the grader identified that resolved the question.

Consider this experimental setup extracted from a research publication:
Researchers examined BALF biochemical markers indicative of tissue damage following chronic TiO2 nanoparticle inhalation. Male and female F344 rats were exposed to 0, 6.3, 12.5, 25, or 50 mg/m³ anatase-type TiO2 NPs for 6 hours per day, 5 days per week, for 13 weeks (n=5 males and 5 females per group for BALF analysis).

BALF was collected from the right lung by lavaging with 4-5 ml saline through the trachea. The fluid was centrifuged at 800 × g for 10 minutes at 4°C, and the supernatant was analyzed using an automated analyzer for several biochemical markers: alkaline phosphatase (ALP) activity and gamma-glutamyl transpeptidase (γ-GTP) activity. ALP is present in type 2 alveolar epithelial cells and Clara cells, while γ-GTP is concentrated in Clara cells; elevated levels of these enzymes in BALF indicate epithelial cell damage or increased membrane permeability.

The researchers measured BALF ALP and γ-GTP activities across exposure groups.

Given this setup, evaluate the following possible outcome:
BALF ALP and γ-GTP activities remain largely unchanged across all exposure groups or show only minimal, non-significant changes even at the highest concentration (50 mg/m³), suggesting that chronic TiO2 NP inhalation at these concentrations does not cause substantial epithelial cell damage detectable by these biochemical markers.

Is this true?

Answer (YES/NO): YES